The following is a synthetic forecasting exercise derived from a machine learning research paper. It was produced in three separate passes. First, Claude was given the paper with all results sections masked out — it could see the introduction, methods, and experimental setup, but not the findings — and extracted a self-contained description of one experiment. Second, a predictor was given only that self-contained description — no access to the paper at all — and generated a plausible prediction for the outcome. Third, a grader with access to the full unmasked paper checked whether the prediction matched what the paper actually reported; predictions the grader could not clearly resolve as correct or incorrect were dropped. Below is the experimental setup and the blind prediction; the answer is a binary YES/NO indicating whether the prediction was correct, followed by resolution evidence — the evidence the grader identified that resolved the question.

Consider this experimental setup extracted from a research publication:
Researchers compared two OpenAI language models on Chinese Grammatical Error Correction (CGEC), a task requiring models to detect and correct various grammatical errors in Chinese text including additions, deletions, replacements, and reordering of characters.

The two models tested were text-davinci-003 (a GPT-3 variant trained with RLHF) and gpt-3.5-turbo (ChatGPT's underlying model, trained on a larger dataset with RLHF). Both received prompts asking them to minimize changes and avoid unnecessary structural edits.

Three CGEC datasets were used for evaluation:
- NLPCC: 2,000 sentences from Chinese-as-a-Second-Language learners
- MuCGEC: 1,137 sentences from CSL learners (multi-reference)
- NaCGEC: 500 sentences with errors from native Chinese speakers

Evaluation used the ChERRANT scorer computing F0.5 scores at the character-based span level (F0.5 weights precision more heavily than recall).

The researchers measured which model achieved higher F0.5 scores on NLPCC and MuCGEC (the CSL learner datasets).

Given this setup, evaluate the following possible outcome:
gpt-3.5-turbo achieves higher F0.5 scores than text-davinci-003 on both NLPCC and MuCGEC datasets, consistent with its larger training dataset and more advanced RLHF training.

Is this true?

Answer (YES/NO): NO